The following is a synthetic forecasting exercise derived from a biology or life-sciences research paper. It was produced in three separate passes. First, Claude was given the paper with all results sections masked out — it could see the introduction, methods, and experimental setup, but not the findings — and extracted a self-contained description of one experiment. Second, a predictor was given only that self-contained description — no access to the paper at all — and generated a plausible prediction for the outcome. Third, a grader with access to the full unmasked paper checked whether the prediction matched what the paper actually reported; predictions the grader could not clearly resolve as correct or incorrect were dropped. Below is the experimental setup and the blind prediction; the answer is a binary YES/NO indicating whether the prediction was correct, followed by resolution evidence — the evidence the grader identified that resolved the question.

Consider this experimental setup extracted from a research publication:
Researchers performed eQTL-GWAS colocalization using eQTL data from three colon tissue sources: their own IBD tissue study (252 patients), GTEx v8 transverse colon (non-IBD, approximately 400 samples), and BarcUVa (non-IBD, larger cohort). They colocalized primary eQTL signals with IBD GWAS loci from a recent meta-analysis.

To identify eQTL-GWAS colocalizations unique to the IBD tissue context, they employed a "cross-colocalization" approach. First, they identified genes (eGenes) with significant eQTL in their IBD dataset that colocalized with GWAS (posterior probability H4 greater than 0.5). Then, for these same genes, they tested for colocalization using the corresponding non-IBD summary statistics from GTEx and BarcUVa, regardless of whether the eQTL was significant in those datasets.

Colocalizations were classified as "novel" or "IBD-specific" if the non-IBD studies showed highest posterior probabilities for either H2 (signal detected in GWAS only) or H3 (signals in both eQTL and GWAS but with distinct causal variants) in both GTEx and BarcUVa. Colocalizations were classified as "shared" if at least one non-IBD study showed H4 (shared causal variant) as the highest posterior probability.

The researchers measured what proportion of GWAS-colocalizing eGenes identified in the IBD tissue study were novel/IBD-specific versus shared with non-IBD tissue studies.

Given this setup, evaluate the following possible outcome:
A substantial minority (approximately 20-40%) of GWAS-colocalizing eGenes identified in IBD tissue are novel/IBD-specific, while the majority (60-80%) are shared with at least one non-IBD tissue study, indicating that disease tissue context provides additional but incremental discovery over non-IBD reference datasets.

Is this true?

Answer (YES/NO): NO